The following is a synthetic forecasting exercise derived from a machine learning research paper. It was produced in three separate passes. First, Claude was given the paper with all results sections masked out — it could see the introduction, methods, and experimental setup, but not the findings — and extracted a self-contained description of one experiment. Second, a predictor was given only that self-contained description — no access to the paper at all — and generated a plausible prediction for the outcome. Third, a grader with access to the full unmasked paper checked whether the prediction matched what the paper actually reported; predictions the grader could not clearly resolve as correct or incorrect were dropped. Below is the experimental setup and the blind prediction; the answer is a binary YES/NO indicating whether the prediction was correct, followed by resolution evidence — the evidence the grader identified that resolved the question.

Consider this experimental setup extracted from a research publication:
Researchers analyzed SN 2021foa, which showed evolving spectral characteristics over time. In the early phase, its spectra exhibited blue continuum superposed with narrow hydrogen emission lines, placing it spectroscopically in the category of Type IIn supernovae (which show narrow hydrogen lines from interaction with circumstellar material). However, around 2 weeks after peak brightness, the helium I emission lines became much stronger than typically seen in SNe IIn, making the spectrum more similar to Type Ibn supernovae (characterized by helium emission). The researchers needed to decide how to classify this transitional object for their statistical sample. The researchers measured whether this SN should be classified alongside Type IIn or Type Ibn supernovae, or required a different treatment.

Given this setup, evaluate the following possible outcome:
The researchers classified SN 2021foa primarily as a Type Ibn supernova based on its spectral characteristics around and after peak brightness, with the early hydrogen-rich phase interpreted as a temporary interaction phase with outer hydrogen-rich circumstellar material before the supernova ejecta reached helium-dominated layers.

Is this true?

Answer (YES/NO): NO